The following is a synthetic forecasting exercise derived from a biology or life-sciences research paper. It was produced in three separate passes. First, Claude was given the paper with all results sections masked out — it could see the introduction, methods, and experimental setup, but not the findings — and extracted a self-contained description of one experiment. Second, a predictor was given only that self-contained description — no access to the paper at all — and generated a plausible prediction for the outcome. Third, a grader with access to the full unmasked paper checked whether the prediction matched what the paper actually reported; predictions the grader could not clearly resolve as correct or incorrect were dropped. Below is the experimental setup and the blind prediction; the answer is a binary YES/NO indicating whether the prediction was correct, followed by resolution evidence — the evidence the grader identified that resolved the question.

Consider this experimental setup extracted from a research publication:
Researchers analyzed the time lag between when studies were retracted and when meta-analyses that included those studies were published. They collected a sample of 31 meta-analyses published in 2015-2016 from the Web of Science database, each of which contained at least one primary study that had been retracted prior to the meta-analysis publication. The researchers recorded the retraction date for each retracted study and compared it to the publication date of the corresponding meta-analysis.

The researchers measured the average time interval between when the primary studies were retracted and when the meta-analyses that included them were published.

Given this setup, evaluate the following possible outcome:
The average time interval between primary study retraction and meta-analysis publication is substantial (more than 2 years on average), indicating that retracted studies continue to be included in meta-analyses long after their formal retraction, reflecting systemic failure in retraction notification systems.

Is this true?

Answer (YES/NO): YES